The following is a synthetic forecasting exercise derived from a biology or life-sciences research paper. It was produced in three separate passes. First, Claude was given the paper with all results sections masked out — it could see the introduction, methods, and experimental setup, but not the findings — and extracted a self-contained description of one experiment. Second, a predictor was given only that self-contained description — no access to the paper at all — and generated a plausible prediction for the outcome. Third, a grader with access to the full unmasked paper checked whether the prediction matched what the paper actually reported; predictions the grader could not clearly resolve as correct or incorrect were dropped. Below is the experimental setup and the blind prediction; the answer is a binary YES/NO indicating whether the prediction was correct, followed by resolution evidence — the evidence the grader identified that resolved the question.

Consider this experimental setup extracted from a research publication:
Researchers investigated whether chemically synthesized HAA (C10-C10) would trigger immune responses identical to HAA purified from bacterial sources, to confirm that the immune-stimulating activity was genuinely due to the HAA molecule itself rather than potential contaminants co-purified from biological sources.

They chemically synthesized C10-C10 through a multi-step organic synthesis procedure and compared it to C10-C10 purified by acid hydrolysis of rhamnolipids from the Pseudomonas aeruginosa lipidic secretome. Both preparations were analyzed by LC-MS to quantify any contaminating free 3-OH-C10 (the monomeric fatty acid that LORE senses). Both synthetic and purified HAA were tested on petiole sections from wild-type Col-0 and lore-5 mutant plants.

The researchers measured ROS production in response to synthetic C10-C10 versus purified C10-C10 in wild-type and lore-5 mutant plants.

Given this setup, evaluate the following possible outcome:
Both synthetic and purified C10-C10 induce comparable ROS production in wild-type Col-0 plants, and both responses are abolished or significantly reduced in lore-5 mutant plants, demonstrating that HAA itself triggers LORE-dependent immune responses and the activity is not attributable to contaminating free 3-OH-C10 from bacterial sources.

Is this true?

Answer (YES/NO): YES